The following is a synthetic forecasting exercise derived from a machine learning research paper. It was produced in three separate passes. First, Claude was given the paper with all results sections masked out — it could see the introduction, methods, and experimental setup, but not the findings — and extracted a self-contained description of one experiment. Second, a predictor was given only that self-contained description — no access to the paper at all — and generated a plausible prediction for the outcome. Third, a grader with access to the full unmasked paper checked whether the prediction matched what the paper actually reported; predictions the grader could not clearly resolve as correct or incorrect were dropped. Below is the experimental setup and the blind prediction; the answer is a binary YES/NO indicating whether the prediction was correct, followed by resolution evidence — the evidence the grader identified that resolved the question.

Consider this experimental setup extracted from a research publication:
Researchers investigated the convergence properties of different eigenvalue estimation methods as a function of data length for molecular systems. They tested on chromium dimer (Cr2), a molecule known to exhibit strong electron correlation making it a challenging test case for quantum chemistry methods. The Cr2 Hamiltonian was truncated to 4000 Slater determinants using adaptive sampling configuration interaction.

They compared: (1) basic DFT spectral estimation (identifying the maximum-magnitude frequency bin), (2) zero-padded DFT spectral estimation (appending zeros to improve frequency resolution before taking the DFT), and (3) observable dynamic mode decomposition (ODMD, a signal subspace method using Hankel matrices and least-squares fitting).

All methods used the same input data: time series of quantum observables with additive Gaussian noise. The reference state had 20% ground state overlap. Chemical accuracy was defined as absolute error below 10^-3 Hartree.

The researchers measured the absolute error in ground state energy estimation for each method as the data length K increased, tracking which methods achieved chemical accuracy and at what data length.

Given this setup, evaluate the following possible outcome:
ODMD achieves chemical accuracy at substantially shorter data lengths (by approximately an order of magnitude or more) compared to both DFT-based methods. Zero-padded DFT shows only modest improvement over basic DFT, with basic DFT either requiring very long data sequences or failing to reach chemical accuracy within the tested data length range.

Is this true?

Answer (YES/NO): NO